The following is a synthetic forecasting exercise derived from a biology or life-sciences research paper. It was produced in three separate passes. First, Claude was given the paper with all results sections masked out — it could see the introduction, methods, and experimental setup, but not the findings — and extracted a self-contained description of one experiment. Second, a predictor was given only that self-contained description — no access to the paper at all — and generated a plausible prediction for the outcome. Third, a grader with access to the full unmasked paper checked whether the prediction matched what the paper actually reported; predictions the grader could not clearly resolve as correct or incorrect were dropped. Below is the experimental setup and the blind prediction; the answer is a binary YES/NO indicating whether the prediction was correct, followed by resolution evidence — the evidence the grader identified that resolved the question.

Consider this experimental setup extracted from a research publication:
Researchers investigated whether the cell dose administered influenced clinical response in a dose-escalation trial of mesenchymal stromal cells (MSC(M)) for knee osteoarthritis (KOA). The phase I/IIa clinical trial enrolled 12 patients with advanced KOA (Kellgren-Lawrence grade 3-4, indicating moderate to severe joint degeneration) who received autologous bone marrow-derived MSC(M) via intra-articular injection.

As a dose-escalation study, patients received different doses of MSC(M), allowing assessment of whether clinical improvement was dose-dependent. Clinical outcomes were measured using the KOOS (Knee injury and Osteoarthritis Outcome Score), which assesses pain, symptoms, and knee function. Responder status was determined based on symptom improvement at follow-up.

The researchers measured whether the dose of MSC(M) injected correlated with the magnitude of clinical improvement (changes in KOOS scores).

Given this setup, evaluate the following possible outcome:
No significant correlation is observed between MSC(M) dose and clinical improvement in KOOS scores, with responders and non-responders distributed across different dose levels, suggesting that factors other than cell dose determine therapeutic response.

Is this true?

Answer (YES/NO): YES